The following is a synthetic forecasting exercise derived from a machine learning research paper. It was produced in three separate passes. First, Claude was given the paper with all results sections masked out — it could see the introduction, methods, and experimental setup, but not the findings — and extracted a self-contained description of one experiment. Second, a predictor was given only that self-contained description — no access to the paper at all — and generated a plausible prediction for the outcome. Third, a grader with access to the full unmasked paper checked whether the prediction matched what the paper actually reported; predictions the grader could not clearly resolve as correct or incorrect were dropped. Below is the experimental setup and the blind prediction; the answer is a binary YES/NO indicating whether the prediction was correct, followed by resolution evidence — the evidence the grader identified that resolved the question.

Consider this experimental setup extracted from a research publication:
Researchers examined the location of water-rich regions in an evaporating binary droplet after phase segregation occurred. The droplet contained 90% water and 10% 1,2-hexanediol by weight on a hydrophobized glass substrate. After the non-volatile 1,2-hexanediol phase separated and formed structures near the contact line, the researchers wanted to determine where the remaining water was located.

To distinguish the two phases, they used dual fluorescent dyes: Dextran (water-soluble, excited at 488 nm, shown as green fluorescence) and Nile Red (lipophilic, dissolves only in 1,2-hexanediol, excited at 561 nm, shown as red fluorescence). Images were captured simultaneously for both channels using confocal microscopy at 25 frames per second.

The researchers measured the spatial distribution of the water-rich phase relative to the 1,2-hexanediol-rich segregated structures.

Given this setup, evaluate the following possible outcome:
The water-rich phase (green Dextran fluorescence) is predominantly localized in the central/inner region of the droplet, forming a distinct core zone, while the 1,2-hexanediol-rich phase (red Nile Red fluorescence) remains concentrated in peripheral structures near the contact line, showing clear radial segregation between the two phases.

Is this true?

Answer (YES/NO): YES